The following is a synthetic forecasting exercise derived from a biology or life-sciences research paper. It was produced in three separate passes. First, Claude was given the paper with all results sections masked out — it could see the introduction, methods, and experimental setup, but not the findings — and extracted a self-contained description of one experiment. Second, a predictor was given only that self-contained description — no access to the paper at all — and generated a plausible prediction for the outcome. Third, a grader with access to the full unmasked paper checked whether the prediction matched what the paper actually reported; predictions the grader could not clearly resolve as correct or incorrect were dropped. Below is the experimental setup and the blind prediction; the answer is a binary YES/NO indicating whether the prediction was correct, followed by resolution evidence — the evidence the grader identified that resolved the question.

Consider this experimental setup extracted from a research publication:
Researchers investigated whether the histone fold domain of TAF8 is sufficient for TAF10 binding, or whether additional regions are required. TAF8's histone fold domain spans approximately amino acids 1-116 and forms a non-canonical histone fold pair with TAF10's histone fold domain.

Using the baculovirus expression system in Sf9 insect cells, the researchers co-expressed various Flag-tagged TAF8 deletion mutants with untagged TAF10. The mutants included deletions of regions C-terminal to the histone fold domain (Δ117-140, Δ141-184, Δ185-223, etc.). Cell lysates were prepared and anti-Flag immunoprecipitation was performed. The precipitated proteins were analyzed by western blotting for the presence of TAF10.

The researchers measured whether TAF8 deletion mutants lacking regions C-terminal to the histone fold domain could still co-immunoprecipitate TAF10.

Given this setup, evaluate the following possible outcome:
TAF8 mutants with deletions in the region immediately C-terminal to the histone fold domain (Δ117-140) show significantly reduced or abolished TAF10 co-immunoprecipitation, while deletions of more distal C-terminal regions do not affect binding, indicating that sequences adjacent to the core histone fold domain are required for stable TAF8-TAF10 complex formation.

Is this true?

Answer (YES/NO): NO